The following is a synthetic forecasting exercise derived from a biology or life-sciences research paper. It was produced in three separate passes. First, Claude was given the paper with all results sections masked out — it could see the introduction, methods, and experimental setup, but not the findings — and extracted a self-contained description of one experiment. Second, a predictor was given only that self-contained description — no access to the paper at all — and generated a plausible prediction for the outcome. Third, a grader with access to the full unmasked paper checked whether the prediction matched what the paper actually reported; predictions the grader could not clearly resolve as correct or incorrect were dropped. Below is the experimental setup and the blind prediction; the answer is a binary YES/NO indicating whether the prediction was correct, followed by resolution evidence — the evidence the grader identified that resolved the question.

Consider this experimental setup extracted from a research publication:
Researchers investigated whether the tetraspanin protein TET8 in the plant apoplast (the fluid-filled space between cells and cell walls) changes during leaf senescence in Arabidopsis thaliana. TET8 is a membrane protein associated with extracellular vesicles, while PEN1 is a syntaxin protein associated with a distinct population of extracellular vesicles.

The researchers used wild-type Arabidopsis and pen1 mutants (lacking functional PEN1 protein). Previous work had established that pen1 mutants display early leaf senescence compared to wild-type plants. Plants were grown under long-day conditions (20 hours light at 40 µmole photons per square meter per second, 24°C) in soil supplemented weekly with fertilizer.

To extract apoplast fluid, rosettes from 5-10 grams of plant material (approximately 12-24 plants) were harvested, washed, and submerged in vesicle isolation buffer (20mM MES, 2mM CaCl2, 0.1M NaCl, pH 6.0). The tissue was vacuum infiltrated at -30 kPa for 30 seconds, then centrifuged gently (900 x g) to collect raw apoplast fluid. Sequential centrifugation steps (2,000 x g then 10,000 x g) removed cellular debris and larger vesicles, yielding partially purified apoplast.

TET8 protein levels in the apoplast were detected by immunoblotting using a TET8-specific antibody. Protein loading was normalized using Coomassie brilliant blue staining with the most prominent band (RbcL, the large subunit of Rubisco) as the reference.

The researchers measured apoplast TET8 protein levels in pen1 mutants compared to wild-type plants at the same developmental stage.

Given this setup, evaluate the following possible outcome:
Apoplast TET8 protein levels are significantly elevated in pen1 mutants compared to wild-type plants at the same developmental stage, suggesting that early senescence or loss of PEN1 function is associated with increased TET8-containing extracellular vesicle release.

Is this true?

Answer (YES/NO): YES